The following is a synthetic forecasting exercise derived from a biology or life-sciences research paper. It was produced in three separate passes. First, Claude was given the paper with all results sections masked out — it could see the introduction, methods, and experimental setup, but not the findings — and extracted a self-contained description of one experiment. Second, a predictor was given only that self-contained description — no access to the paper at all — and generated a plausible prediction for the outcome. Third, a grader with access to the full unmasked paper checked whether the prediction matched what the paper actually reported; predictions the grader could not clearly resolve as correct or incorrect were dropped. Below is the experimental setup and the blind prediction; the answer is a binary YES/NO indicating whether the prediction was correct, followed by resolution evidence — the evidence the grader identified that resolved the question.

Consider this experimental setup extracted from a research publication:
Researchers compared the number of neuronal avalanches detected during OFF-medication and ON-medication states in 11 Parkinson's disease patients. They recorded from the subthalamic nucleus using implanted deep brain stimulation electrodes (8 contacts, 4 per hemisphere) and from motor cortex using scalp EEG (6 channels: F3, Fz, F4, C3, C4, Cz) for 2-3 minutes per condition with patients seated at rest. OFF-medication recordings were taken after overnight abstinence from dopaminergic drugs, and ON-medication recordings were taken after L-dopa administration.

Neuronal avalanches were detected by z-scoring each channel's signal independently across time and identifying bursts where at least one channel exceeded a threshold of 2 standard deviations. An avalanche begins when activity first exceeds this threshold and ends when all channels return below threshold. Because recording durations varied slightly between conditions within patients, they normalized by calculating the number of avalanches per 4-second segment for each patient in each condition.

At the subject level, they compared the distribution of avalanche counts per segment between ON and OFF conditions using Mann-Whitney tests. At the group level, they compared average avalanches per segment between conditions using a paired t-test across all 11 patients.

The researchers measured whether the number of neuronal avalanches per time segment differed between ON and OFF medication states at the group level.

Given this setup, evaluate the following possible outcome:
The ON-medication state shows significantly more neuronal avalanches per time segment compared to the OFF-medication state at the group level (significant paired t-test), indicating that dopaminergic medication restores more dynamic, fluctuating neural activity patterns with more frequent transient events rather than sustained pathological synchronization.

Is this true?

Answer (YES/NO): NO